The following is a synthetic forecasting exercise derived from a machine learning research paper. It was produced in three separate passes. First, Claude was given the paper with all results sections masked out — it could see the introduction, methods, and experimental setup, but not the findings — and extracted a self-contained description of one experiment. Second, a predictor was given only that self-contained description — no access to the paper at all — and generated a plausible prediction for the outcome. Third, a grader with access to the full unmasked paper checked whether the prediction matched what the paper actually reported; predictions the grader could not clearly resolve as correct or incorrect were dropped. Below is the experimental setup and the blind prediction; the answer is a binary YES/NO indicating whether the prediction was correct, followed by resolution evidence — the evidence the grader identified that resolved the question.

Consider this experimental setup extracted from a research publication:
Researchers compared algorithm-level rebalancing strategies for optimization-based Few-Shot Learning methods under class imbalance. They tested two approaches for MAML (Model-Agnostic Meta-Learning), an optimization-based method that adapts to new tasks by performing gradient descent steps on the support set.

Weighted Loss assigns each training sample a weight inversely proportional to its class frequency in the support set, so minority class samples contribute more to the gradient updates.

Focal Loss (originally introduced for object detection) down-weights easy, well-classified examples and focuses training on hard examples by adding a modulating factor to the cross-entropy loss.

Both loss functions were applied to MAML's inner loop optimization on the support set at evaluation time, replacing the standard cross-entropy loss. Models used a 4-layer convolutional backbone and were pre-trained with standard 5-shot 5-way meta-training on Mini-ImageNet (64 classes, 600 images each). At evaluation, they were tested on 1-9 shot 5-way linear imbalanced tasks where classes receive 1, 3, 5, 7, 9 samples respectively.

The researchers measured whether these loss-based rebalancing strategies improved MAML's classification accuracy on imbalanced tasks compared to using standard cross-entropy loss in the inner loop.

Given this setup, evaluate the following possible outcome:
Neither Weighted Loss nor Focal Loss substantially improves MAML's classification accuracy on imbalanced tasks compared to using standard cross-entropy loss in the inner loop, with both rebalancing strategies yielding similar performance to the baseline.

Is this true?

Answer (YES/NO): NO